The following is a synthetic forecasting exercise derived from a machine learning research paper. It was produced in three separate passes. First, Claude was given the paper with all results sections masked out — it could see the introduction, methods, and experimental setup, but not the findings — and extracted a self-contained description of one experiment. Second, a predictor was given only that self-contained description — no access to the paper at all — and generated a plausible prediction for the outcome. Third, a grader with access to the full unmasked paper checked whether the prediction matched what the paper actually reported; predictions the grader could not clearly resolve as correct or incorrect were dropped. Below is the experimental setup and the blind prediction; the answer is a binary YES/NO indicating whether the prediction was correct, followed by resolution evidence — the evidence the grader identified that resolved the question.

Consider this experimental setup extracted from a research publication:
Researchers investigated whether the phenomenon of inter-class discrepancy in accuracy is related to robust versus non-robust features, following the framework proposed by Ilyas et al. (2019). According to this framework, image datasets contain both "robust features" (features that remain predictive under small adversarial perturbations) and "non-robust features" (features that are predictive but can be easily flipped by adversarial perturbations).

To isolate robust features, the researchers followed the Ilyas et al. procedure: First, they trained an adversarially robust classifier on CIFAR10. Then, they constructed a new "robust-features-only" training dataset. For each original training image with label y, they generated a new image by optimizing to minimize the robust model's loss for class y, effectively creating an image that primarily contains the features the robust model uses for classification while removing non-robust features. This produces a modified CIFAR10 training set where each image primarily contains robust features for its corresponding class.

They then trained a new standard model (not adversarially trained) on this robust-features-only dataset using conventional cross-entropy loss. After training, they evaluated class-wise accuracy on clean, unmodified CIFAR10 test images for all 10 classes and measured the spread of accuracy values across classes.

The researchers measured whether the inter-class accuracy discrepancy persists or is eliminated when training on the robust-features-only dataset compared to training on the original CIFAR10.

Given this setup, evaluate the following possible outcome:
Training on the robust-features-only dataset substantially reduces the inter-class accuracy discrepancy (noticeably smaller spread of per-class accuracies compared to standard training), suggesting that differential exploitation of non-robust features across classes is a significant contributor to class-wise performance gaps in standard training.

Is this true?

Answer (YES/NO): NO